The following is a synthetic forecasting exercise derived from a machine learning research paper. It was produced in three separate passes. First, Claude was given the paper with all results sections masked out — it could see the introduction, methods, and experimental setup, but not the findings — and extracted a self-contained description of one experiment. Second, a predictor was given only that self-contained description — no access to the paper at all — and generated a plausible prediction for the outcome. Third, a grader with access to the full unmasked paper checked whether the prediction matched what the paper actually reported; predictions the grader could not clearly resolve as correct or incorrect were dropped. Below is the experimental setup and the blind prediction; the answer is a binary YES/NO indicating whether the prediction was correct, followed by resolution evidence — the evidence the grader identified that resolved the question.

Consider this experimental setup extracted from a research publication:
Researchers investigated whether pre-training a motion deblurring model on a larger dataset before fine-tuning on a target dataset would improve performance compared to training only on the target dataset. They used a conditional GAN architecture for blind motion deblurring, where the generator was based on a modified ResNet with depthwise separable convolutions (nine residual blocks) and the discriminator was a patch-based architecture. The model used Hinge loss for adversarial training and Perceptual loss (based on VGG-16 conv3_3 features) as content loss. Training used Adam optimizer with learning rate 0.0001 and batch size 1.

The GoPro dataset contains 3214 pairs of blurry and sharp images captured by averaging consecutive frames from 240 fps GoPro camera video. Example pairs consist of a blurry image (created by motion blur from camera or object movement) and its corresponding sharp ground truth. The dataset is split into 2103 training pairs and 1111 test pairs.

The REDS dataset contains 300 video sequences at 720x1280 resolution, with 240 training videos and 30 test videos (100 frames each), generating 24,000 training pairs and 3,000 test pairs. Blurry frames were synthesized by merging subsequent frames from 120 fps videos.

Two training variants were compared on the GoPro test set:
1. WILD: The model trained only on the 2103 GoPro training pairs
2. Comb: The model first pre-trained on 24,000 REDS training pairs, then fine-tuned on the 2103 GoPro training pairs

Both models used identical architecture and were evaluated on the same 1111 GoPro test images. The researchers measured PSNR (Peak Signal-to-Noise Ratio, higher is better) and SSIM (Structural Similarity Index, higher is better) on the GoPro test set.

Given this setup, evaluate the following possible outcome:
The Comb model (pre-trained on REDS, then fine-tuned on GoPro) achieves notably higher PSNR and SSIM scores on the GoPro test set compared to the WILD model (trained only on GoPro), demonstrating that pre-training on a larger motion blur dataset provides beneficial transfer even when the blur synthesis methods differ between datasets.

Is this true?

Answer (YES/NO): YES